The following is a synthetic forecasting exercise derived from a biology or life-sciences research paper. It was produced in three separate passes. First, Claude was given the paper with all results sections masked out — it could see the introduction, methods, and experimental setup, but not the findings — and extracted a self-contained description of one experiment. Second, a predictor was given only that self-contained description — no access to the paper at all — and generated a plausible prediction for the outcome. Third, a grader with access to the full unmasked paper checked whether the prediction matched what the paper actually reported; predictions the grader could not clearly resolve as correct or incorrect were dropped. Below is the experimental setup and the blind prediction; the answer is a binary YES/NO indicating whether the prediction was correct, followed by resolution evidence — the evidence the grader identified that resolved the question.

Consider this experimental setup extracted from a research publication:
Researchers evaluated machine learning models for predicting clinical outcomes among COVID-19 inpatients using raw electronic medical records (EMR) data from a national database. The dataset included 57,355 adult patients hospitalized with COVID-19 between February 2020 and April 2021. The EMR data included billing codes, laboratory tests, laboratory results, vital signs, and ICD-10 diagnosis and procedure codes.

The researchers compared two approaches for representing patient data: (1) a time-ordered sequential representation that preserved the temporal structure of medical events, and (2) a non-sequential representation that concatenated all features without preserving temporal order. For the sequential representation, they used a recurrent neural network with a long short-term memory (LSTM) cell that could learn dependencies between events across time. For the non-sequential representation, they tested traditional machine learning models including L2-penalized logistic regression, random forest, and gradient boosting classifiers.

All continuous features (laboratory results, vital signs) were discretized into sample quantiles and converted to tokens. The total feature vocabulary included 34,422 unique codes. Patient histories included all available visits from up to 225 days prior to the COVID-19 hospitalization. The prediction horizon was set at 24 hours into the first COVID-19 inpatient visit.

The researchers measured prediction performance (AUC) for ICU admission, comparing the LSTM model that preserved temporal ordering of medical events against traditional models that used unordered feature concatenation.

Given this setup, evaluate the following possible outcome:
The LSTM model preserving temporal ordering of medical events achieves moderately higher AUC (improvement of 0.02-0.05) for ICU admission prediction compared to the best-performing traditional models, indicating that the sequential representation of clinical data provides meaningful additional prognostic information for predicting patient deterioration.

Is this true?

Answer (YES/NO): NO